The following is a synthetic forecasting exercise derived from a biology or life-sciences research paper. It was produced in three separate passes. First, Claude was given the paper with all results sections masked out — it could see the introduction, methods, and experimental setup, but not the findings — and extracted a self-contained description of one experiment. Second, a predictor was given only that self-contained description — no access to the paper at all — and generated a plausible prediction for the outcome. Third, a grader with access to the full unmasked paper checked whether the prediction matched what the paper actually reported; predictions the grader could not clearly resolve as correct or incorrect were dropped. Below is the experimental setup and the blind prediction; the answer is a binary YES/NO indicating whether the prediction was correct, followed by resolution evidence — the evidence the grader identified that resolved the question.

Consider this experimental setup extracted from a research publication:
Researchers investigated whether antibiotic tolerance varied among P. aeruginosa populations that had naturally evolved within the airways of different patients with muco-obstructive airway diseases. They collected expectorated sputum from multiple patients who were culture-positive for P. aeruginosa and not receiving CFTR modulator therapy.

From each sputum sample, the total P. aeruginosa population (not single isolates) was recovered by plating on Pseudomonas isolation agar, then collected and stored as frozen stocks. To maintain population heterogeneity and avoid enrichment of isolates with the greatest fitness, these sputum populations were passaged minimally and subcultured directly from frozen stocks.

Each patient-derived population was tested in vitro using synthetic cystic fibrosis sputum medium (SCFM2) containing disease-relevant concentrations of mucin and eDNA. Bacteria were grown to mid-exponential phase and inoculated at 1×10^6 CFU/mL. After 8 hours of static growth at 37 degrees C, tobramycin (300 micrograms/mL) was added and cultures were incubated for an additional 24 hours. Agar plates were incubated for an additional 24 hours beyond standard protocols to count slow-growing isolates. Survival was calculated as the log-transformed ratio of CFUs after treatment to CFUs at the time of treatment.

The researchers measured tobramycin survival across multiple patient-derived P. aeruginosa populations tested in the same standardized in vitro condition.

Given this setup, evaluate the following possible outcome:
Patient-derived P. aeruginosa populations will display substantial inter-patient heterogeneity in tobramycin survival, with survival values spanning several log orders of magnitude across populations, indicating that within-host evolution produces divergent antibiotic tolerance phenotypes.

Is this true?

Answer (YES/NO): YES